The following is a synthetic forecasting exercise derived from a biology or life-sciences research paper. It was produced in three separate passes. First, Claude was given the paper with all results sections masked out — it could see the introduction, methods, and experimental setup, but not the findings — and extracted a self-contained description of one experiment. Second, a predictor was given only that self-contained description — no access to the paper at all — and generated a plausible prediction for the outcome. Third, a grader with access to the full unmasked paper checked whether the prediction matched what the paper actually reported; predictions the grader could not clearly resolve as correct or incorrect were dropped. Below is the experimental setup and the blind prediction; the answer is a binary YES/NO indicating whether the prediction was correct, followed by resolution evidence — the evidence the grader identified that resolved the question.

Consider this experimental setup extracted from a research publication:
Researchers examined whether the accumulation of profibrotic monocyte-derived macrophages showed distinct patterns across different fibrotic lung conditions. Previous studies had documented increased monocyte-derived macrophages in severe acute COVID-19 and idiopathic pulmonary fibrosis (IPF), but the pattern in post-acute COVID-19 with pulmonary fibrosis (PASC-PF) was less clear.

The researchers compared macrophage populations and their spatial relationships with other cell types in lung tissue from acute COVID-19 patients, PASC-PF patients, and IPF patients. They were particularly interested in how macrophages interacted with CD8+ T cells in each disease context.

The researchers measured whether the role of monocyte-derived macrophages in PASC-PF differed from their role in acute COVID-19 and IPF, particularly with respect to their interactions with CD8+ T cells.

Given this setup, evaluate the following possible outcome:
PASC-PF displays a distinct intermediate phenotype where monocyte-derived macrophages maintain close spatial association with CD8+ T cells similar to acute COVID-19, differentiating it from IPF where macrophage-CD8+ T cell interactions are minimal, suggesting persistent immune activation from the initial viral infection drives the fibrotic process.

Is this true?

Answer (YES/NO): NO